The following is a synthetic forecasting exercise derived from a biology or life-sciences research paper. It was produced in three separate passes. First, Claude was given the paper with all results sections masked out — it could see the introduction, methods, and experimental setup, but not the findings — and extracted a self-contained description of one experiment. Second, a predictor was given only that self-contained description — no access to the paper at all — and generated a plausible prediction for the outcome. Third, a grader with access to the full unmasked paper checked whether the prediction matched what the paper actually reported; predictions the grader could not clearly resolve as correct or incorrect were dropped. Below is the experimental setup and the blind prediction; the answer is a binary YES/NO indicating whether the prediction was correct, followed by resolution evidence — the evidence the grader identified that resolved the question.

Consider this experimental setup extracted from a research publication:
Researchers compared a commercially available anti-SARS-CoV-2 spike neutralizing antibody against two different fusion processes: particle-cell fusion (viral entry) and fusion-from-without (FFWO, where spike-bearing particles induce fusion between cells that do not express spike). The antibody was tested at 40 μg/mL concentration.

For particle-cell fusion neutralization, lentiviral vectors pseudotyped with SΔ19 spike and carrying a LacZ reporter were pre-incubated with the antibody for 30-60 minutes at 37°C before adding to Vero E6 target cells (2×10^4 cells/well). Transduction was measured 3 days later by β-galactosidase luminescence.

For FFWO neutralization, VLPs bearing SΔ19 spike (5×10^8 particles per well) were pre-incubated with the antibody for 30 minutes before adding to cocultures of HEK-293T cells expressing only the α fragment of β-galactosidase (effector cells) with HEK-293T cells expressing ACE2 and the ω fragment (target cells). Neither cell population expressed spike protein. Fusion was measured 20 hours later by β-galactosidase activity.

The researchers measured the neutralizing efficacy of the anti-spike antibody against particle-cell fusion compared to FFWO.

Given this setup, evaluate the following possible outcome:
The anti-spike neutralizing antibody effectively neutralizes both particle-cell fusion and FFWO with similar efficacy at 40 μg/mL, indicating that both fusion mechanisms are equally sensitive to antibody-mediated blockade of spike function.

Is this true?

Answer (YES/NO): YES